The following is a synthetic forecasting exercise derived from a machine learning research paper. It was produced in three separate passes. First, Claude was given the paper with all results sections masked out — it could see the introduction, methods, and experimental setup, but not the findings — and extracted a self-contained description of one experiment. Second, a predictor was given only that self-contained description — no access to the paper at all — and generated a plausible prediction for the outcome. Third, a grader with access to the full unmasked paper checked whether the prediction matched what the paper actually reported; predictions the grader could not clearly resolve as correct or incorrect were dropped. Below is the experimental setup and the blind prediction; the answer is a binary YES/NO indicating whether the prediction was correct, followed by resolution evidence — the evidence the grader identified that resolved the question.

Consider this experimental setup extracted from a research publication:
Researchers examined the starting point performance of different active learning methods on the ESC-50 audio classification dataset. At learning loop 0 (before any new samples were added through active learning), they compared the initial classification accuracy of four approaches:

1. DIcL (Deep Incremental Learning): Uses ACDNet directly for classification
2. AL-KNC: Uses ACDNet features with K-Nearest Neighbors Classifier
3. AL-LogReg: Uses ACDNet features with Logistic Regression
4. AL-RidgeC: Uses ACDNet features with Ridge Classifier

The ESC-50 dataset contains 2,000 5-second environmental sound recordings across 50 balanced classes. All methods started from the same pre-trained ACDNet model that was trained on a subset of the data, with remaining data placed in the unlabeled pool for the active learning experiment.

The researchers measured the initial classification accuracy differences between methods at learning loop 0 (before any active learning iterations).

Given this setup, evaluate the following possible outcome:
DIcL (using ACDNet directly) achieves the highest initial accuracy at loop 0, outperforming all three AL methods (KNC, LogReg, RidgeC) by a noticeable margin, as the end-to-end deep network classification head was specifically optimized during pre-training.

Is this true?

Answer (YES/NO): NO